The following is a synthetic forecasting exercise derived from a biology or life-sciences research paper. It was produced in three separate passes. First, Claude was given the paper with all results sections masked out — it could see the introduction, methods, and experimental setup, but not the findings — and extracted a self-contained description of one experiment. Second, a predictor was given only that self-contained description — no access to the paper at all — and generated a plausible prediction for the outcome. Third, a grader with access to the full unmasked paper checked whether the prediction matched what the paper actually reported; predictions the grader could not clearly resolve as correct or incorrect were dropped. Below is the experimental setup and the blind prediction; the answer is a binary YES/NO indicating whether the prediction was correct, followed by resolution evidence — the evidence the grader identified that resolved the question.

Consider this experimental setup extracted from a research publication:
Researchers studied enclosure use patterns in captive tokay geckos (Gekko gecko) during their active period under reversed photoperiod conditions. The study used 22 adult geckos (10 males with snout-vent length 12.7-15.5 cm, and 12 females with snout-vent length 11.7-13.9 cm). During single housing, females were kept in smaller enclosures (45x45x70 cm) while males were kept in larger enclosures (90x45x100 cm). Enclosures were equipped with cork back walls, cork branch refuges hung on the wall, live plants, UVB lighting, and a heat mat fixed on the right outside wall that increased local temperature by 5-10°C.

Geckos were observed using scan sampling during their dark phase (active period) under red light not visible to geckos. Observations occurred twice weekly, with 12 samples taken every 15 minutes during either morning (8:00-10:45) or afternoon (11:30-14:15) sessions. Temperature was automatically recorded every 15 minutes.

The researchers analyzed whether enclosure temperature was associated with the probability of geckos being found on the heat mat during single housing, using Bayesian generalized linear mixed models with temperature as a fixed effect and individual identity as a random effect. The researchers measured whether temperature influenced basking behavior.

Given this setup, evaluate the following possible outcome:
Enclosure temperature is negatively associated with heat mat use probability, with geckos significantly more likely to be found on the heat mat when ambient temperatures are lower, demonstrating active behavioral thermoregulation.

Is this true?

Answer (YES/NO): YES